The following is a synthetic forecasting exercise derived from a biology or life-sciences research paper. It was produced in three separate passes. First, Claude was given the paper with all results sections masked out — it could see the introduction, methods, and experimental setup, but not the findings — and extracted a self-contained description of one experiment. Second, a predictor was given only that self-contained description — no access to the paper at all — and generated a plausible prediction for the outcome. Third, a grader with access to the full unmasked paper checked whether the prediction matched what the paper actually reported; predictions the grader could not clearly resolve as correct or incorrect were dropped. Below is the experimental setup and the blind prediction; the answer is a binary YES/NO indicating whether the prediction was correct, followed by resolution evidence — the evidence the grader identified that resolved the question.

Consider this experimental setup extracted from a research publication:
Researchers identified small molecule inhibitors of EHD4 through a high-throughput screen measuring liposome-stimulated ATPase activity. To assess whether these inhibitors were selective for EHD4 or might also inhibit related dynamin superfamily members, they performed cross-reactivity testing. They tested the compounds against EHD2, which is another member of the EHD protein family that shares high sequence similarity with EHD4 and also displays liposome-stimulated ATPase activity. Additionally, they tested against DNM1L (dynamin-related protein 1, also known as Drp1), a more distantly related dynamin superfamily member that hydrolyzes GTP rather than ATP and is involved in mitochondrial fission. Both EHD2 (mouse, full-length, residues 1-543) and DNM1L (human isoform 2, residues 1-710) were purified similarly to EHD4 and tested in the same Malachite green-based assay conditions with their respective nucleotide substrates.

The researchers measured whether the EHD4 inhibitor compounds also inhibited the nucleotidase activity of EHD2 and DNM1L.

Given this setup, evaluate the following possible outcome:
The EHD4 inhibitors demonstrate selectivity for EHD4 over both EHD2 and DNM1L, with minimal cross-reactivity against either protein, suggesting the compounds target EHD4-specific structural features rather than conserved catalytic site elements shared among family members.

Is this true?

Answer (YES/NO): NO